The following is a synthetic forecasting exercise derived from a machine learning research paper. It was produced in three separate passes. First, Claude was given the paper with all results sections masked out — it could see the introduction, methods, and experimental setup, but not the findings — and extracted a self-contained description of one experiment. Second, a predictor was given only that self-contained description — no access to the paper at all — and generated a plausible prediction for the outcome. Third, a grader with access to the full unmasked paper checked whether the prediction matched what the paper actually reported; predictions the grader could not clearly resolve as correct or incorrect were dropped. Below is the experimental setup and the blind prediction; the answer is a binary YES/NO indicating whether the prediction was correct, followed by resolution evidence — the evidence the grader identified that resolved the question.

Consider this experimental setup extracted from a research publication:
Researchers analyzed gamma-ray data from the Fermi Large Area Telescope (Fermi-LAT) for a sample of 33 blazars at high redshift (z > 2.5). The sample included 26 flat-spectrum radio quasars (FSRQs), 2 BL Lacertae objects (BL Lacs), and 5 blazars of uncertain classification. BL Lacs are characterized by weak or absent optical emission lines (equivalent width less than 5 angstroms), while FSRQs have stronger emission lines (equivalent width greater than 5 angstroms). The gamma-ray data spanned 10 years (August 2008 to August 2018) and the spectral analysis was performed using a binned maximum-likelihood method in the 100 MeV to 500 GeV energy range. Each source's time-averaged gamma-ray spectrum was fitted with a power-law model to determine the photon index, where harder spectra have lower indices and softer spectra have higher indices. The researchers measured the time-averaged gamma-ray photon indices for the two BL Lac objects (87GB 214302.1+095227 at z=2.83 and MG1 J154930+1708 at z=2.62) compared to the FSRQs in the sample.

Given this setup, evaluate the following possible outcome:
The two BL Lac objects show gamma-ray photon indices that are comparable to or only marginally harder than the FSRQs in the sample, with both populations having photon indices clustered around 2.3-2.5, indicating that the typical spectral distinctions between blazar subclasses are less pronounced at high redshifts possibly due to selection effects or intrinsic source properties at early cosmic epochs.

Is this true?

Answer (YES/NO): NO